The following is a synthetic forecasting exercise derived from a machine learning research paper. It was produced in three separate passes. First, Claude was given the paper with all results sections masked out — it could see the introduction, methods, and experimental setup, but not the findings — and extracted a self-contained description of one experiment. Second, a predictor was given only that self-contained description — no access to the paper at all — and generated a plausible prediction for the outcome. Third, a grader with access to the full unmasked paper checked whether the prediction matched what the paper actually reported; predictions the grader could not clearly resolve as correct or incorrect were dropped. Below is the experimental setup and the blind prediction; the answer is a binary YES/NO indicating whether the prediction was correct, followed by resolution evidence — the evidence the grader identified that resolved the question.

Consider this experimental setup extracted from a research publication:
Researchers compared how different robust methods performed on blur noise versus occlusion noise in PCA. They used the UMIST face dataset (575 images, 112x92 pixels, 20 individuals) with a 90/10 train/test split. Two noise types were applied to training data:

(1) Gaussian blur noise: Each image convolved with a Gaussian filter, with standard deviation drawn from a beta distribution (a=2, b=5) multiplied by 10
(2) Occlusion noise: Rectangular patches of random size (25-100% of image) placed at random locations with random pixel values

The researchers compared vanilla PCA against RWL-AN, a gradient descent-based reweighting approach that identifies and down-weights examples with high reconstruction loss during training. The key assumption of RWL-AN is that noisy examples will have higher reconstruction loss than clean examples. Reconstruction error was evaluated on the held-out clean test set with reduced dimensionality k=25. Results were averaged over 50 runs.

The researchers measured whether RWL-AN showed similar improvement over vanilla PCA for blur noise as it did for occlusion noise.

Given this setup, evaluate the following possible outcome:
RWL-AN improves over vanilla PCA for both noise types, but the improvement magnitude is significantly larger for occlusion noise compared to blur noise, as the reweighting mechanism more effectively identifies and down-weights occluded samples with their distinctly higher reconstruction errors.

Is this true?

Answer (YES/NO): NO